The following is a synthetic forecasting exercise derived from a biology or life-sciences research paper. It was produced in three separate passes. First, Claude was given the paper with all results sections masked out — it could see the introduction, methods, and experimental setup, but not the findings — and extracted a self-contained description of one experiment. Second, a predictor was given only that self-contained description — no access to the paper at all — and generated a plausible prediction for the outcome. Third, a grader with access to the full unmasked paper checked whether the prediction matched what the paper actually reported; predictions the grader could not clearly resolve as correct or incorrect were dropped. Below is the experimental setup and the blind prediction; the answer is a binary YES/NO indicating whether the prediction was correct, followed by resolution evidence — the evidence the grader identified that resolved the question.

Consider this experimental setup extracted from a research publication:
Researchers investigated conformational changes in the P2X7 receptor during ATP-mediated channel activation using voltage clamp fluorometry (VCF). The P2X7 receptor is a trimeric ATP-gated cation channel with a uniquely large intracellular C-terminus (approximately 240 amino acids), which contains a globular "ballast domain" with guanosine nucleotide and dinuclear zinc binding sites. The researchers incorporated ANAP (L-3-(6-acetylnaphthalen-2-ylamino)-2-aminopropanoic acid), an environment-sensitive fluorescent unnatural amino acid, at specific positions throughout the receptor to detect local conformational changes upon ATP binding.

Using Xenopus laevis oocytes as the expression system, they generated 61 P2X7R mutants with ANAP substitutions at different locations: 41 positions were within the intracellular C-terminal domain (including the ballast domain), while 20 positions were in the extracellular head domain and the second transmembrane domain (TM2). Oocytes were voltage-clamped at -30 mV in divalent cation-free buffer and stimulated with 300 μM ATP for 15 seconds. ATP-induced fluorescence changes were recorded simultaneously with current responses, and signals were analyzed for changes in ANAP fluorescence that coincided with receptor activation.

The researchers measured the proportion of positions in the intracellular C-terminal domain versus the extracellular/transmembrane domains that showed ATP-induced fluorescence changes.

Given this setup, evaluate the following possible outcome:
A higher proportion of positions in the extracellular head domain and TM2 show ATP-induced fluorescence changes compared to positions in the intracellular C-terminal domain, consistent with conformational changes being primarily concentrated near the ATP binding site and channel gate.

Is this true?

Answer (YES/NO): YES